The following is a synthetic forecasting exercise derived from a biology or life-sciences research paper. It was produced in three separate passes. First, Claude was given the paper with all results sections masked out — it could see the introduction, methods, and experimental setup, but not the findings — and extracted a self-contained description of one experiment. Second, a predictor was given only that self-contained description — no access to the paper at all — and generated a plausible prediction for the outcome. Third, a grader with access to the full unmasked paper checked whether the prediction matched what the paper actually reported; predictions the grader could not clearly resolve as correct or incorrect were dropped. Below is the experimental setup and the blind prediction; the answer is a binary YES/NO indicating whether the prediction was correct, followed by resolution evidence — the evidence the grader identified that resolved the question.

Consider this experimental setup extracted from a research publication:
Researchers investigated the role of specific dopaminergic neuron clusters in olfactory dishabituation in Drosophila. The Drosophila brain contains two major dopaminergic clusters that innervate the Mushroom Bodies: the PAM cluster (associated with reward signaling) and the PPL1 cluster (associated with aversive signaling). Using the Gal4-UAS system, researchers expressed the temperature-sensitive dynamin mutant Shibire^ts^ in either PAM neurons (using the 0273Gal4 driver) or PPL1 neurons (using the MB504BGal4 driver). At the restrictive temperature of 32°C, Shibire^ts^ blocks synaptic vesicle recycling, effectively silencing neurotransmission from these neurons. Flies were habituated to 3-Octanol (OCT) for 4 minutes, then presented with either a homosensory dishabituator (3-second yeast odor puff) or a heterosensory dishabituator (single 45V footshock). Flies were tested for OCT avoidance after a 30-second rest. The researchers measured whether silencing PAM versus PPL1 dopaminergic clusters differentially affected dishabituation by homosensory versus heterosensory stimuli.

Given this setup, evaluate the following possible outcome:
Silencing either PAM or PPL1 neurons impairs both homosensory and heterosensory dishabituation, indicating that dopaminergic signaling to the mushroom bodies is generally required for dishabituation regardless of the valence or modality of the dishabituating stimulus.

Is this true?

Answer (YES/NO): NO